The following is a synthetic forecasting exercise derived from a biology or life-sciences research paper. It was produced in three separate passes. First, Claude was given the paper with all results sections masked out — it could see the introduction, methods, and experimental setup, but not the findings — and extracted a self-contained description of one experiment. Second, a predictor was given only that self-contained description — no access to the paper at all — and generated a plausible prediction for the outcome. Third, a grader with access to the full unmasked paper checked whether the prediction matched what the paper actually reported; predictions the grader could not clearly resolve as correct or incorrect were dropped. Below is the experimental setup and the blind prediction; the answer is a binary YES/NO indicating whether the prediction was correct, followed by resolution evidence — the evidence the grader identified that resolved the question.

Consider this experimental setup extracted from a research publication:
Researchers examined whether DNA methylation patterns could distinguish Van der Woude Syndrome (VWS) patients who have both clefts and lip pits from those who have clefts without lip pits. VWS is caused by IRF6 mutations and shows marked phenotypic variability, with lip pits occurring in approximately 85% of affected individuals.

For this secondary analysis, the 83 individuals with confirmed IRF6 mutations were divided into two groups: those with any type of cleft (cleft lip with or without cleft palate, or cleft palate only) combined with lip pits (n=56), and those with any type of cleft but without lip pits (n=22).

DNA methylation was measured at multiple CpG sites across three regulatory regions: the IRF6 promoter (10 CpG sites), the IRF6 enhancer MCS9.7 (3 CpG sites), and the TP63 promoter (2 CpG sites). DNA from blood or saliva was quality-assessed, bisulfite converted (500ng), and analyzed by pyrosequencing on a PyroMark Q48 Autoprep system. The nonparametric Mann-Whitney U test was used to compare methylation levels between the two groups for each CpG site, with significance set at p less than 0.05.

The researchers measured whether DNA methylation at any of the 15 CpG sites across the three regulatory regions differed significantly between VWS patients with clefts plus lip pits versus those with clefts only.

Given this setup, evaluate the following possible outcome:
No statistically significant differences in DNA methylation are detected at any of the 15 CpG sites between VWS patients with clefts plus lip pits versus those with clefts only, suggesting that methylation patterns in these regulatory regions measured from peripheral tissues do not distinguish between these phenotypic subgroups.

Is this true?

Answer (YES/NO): NO